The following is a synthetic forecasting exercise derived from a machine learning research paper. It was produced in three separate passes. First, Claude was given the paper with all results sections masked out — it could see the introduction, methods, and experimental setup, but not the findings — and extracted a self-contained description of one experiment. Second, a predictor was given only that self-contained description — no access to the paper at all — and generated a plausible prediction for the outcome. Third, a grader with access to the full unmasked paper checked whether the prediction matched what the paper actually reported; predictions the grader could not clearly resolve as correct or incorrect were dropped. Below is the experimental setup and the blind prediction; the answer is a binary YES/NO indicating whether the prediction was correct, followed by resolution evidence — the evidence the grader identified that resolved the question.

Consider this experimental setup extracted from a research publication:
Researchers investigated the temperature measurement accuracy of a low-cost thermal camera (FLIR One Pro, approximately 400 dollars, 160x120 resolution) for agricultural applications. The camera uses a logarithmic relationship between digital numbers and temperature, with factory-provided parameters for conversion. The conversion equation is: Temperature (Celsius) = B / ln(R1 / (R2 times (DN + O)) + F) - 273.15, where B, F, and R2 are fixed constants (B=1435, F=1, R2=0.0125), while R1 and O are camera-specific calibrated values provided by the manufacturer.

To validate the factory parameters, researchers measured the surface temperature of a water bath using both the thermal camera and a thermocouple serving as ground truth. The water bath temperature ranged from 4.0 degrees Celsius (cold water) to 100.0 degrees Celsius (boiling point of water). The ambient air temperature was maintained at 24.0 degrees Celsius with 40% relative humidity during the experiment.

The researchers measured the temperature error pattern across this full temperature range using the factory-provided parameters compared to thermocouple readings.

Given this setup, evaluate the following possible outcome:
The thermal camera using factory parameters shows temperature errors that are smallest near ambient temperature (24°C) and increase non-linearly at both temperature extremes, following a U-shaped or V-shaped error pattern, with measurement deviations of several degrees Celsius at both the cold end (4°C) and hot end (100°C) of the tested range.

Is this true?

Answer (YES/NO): NO